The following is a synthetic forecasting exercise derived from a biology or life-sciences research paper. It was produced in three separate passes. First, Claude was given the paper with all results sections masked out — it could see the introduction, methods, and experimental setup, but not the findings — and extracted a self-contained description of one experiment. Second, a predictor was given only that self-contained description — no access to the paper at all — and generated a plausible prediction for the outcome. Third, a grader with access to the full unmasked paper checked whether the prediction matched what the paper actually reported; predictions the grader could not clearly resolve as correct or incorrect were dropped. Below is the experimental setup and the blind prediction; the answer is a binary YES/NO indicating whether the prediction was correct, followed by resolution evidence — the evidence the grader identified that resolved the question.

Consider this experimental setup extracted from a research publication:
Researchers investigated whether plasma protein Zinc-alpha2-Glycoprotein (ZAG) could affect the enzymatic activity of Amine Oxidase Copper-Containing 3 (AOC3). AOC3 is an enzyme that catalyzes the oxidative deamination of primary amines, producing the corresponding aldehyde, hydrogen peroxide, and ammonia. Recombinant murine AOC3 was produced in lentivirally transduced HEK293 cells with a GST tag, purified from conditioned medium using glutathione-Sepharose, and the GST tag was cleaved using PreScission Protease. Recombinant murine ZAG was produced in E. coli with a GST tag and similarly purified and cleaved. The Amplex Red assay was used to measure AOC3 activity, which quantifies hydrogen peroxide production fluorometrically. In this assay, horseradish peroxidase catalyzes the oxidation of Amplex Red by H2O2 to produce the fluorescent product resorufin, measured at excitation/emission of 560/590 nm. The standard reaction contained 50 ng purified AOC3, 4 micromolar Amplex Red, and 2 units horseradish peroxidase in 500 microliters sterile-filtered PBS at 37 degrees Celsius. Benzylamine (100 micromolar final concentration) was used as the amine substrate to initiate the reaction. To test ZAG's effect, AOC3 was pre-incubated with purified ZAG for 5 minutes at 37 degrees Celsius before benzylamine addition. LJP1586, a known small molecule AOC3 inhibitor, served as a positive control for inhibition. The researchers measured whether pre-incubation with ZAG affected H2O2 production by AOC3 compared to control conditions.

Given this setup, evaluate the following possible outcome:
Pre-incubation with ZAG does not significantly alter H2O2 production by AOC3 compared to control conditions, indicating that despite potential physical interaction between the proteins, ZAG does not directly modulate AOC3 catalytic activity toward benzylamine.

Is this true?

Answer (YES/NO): NO